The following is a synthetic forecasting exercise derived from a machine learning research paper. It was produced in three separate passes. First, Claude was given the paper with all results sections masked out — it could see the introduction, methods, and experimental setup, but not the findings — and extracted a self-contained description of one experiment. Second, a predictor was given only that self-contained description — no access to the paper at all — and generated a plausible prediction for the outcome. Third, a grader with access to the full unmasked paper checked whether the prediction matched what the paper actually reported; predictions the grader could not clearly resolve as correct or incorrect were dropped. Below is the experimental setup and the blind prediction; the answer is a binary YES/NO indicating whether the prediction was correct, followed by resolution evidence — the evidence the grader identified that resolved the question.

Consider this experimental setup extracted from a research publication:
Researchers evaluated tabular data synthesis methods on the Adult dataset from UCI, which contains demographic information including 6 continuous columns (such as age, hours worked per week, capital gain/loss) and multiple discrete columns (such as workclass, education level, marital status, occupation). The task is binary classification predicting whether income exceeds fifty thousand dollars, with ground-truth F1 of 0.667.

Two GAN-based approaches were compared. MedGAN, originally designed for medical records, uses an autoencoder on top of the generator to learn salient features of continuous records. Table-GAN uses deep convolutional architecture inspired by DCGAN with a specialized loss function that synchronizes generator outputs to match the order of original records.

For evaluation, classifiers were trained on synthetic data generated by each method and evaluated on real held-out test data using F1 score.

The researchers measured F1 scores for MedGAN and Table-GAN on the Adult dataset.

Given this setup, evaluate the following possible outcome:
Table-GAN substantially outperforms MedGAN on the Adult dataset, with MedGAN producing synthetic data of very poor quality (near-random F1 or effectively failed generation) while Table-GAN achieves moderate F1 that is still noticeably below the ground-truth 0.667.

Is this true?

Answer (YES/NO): YES